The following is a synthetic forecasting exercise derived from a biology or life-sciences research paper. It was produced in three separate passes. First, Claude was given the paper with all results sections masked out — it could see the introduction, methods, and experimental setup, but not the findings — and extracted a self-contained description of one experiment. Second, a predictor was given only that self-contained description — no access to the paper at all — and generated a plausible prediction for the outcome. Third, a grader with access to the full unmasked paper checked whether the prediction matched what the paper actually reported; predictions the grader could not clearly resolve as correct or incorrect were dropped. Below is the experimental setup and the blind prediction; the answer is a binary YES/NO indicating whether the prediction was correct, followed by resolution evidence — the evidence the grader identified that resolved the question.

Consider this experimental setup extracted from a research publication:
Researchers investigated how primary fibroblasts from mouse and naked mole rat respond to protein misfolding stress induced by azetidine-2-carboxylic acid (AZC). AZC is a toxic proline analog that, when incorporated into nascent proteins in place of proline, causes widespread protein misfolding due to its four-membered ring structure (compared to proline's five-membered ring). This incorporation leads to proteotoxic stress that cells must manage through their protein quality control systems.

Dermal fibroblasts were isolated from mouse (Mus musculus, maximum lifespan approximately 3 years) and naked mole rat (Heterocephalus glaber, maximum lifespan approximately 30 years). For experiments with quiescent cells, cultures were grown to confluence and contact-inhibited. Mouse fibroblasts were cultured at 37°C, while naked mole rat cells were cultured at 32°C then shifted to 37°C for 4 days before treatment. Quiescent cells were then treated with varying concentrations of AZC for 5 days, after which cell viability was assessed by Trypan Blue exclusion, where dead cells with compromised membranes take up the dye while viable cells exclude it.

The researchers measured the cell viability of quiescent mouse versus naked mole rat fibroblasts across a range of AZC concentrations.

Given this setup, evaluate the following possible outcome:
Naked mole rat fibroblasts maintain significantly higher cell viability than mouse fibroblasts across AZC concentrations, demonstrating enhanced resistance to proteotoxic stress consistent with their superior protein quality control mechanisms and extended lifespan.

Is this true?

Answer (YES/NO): YES